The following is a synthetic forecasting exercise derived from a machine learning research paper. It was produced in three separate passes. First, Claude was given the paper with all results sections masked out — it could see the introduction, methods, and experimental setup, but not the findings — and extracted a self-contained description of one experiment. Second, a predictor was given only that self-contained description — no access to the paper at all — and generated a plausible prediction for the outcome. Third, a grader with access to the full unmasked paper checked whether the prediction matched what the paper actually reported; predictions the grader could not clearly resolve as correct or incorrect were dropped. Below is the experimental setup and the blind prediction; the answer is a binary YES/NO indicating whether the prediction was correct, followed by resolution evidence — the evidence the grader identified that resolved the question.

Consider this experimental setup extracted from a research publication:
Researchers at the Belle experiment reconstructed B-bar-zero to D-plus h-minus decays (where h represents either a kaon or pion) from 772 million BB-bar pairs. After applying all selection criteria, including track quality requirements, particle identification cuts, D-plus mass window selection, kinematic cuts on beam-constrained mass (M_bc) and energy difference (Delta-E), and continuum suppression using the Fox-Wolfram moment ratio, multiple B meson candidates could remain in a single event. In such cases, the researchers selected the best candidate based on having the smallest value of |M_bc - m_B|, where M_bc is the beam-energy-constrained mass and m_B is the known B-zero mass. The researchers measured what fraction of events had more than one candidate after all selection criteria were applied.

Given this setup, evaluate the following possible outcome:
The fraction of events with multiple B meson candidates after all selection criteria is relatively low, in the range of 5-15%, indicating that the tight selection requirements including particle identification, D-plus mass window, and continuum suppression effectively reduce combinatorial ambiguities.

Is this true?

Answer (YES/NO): NO